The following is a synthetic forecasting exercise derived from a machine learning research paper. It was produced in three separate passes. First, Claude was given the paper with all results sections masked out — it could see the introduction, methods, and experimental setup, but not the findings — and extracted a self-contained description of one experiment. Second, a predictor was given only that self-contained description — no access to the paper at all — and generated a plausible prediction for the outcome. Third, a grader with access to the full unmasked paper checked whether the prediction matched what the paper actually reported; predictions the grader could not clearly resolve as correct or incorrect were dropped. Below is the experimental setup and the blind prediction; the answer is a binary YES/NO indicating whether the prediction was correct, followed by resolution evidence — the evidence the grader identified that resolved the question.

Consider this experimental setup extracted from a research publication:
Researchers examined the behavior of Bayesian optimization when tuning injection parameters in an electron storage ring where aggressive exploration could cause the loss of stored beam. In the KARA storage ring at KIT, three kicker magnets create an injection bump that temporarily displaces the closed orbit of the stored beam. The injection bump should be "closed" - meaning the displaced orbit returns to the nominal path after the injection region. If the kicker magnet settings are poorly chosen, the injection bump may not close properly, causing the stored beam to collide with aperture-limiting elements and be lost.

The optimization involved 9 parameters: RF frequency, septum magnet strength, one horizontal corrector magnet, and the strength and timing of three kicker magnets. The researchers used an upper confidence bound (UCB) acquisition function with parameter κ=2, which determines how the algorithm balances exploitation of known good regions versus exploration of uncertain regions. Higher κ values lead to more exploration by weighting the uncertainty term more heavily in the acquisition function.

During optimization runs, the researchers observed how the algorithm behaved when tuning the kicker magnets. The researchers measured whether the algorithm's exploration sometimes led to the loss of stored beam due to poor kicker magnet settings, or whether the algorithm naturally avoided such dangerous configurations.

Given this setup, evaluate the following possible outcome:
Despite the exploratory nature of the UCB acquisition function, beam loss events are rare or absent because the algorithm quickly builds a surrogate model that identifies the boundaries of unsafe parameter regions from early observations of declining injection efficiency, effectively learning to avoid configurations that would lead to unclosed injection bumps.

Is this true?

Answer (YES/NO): NO